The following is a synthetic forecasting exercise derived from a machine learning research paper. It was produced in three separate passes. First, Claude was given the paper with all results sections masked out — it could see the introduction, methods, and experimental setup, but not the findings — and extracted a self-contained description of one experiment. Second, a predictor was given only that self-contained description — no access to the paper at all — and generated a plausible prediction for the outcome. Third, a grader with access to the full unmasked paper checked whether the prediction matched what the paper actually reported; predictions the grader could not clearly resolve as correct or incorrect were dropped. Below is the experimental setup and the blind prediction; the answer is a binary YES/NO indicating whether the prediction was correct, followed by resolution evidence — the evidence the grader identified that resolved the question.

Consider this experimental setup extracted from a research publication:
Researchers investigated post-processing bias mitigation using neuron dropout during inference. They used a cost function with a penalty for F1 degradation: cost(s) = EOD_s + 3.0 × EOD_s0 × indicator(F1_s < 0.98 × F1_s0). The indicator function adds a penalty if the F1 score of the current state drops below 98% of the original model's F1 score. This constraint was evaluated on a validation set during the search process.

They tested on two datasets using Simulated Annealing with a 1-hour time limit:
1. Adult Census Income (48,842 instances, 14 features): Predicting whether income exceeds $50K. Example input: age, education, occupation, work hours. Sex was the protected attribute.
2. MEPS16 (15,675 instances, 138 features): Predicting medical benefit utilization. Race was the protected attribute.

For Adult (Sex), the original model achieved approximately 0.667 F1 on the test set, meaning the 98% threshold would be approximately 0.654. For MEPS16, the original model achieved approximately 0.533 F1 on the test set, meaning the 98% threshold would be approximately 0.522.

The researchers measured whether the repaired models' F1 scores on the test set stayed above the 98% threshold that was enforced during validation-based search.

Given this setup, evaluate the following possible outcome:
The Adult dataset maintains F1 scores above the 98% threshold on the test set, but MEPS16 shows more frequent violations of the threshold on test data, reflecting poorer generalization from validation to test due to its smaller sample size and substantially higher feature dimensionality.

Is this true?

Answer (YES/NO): NO